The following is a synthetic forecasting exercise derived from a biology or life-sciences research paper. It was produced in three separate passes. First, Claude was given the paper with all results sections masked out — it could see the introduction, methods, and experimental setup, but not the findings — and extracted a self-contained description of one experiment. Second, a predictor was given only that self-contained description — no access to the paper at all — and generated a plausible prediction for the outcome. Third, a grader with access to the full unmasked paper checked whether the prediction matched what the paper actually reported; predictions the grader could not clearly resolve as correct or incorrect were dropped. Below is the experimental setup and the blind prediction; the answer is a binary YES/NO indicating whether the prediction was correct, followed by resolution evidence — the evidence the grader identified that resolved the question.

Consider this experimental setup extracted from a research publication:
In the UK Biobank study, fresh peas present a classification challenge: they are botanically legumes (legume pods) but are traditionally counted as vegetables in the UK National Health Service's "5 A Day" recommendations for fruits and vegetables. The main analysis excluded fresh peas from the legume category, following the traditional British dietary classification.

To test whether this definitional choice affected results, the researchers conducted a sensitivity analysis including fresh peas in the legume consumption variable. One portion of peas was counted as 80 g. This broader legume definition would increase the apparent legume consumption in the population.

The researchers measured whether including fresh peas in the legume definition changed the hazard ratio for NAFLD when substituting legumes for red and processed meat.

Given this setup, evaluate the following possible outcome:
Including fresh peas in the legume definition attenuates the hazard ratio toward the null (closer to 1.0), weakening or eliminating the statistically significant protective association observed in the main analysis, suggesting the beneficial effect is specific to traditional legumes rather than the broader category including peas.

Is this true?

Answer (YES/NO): NO